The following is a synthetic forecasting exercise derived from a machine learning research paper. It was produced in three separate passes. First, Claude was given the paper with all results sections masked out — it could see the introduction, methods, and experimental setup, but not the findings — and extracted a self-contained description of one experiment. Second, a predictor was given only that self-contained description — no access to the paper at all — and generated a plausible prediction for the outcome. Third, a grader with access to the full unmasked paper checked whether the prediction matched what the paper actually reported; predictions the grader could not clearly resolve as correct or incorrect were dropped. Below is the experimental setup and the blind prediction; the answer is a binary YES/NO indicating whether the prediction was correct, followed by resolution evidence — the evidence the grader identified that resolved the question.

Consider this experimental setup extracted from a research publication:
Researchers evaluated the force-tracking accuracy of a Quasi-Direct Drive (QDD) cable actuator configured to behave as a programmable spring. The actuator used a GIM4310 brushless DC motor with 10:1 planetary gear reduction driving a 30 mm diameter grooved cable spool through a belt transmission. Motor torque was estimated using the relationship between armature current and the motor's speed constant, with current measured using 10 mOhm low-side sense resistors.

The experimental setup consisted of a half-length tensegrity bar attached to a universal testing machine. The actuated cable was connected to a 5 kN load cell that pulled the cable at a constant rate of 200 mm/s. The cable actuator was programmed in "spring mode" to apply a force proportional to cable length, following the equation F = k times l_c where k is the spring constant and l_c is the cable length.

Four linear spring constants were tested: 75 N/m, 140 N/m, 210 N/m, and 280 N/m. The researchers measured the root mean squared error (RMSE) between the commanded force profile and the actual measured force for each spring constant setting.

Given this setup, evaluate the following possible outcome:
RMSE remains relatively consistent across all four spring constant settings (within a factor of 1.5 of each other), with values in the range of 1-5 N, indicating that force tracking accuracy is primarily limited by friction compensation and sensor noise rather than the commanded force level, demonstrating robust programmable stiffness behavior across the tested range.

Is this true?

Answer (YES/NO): YES